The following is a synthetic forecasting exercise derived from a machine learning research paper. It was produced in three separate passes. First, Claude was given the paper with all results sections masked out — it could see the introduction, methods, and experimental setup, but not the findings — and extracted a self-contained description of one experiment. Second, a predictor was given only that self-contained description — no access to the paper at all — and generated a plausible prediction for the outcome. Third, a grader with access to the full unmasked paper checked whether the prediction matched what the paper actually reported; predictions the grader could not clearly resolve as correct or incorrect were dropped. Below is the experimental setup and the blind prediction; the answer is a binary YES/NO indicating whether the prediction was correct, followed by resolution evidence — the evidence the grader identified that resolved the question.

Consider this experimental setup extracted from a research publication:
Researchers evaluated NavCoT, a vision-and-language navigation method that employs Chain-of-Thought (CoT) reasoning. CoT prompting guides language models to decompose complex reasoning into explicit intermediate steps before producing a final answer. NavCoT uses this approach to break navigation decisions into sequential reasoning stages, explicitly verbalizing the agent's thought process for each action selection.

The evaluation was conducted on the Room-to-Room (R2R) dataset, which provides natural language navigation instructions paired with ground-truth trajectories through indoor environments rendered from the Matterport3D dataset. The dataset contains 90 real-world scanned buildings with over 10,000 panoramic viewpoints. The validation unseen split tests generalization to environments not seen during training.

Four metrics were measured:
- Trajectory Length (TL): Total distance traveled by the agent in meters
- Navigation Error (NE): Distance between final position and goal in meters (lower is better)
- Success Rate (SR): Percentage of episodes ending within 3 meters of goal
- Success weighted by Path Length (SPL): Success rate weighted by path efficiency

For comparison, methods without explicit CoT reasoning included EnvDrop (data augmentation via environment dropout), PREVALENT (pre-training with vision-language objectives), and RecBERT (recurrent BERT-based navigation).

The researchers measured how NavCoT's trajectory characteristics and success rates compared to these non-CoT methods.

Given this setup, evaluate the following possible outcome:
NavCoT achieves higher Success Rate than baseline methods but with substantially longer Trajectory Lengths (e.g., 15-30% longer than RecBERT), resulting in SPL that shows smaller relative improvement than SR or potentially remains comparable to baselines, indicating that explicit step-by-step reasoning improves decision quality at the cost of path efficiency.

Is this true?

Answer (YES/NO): NO